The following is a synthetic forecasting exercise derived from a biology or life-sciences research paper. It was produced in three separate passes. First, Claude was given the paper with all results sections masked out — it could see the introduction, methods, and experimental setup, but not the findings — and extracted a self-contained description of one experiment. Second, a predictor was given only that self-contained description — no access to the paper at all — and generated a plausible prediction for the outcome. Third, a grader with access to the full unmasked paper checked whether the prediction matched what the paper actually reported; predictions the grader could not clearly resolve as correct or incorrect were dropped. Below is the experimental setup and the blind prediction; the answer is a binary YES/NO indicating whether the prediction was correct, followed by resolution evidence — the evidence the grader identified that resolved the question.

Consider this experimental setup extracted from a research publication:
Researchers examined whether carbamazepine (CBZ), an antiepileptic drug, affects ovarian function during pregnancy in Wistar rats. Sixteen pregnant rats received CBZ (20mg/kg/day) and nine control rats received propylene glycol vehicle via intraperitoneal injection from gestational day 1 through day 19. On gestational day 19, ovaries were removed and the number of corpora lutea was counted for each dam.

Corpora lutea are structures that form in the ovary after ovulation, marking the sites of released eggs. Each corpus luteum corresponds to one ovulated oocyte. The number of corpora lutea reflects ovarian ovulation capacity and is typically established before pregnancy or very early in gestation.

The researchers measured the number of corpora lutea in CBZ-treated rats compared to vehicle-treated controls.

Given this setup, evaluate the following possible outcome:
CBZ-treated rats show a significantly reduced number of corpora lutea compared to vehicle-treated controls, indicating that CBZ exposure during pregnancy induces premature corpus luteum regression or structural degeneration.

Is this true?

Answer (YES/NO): NO